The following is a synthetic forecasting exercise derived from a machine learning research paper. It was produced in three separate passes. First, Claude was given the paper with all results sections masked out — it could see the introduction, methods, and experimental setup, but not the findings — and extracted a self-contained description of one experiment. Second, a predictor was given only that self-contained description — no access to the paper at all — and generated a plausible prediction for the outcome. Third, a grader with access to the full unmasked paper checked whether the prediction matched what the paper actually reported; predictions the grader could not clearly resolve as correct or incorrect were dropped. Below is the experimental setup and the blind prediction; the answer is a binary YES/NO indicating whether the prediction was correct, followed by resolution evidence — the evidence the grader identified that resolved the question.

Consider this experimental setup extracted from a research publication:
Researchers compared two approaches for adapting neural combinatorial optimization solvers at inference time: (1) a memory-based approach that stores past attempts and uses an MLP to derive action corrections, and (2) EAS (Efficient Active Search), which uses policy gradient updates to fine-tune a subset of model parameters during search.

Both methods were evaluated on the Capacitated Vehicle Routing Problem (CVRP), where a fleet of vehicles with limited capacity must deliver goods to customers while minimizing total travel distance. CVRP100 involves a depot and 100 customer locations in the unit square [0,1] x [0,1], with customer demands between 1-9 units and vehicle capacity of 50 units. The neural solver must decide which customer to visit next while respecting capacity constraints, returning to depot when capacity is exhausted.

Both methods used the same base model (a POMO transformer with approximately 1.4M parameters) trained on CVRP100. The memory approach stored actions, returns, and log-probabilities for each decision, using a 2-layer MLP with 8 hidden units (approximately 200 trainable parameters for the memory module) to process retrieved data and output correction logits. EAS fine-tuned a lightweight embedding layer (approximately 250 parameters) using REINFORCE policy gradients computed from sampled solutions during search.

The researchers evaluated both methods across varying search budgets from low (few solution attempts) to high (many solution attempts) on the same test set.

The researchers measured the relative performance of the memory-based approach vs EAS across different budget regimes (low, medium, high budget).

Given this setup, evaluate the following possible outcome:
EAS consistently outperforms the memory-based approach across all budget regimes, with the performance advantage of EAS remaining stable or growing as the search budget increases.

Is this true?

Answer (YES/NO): NO